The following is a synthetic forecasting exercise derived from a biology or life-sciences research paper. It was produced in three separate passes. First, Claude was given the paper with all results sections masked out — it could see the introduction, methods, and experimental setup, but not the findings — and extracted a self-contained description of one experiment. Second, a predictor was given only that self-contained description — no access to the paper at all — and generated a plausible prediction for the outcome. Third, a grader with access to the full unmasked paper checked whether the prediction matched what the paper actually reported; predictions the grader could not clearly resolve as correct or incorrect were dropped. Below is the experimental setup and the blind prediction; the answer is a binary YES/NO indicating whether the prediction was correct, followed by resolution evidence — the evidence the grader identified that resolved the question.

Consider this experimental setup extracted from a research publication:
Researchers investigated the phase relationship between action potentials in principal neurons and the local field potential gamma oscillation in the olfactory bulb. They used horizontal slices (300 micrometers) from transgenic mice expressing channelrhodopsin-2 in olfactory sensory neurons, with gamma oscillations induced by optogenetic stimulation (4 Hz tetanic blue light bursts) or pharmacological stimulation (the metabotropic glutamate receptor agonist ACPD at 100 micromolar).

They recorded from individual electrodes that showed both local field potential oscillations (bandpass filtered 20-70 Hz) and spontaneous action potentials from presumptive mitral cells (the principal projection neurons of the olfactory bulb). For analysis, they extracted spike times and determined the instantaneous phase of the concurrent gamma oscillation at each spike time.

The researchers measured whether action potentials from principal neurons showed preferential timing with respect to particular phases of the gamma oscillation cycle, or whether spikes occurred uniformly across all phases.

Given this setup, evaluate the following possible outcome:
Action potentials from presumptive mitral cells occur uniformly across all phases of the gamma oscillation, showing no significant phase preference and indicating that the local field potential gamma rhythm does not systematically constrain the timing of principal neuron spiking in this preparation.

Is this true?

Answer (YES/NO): NO